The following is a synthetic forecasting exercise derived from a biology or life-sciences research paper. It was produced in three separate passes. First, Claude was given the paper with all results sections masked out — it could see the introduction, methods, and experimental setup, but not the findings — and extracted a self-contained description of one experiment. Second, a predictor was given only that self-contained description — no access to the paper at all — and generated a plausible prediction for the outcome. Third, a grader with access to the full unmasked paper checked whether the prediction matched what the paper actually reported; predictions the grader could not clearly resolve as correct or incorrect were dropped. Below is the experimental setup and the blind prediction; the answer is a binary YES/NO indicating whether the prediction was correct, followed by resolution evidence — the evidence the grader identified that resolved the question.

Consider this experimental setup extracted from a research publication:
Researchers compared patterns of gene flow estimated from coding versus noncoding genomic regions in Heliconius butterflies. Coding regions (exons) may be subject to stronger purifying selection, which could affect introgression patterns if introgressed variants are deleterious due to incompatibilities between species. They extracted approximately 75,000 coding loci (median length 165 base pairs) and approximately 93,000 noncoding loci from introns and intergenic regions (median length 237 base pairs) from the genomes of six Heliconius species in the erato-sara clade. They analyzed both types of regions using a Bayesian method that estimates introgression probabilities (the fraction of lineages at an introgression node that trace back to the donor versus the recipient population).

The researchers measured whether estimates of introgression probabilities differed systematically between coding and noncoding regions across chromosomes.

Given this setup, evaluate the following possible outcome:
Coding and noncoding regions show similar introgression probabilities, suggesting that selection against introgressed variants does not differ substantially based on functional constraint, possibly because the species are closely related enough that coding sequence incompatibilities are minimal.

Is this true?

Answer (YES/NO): NO